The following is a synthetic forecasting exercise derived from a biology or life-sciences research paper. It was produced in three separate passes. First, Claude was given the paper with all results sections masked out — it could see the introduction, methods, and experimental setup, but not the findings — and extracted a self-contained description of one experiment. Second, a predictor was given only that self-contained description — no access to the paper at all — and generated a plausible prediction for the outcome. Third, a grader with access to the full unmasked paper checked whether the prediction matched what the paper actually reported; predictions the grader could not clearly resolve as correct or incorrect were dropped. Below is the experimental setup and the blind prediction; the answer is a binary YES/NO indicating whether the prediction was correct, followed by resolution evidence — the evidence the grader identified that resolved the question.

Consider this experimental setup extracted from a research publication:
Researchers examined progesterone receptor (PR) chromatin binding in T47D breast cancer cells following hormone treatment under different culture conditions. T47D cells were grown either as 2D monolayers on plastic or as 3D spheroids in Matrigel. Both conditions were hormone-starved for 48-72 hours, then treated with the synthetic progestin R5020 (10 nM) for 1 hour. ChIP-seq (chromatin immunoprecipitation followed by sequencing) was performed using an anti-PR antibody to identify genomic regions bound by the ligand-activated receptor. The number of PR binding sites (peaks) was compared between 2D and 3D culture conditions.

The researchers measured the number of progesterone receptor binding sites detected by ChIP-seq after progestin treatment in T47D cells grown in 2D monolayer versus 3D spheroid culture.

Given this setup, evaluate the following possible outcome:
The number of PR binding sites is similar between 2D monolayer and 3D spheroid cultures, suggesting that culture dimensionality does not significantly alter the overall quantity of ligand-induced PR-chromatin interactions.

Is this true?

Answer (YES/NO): NO